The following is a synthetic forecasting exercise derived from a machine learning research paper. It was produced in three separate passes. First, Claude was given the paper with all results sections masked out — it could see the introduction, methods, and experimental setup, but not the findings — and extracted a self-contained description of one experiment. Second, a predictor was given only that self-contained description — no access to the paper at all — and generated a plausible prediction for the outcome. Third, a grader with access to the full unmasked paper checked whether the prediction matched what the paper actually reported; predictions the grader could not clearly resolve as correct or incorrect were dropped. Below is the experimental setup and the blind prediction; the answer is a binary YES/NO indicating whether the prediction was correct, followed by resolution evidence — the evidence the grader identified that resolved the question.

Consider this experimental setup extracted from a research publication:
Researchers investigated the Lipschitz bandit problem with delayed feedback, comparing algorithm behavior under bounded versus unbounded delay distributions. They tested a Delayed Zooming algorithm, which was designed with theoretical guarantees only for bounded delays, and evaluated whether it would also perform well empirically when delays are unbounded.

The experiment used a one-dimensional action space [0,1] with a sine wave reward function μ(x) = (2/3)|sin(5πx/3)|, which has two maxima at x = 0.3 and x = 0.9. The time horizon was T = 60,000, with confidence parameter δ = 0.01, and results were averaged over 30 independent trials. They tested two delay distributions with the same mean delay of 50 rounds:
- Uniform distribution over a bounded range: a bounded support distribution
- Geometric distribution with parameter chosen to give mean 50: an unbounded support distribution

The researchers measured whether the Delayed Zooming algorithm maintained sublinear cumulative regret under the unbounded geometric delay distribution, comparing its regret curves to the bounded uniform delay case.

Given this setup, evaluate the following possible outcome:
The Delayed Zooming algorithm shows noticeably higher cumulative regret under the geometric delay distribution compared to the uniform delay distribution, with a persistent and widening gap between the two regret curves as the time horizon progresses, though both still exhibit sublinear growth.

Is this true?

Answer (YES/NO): NO